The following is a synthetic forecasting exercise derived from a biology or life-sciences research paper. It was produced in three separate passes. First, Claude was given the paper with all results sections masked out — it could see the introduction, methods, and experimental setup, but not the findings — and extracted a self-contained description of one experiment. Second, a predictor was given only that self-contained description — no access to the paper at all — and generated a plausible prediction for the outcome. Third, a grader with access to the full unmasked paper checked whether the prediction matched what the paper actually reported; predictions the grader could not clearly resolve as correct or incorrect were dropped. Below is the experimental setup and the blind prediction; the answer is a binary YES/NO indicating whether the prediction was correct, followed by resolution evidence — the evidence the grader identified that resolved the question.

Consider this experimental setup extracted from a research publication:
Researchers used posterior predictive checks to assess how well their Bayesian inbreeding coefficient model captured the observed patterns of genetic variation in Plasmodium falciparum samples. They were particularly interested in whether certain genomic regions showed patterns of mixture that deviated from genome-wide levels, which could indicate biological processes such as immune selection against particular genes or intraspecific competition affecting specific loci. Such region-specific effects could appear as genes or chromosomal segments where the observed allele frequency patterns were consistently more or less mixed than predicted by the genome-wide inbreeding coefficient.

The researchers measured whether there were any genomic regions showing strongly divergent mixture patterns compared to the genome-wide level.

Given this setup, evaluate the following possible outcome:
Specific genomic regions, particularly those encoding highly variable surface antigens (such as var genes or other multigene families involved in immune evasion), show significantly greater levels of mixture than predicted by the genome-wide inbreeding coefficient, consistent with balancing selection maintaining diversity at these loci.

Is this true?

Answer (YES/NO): NO